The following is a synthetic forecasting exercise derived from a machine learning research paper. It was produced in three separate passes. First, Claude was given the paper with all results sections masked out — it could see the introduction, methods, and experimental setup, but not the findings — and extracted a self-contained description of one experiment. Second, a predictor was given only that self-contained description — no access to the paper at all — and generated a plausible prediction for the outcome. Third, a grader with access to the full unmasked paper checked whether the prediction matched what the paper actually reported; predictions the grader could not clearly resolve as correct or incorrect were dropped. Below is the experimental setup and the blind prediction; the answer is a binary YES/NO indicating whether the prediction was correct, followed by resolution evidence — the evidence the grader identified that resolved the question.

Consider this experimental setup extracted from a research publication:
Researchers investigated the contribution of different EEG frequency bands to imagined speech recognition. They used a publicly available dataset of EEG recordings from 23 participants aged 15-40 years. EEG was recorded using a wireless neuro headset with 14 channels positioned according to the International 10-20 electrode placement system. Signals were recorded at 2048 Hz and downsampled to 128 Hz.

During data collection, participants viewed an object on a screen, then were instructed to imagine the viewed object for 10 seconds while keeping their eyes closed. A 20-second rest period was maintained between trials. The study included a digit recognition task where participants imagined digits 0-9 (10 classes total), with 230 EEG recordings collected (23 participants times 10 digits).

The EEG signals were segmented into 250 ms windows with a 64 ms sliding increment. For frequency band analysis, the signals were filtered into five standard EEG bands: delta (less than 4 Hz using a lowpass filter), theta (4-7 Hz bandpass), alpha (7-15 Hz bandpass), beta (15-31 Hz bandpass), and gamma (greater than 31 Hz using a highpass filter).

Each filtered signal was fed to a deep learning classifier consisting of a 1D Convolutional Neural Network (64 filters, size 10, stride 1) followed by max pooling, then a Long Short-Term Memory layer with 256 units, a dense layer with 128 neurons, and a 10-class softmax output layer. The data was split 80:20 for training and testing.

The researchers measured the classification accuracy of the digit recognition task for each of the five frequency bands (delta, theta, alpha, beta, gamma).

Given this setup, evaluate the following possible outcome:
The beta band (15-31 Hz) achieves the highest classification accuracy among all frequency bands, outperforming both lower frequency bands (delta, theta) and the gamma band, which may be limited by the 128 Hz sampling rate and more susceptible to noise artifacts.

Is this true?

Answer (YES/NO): NO